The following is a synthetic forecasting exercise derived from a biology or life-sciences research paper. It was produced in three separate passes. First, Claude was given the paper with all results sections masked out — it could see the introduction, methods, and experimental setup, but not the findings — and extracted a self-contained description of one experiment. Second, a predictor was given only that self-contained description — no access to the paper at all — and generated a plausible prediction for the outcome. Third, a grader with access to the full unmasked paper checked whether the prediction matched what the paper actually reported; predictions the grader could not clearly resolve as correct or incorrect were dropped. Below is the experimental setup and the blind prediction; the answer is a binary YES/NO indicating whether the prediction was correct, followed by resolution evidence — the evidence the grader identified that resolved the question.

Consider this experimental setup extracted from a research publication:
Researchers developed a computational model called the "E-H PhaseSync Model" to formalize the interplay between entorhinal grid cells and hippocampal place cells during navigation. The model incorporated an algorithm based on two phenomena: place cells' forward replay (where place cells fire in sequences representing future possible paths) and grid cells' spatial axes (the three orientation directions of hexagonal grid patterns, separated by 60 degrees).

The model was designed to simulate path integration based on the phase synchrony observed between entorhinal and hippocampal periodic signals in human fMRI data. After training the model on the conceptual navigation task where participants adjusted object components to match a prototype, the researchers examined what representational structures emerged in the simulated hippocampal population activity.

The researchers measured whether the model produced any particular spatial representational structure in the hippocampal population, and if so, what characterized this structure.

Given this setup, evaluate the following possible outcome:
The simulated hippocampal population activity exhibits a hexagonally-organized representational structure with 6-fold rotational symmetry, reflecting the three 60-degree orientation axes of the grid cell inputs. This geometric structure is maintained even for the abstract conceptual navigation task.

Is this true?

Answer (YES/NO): NO